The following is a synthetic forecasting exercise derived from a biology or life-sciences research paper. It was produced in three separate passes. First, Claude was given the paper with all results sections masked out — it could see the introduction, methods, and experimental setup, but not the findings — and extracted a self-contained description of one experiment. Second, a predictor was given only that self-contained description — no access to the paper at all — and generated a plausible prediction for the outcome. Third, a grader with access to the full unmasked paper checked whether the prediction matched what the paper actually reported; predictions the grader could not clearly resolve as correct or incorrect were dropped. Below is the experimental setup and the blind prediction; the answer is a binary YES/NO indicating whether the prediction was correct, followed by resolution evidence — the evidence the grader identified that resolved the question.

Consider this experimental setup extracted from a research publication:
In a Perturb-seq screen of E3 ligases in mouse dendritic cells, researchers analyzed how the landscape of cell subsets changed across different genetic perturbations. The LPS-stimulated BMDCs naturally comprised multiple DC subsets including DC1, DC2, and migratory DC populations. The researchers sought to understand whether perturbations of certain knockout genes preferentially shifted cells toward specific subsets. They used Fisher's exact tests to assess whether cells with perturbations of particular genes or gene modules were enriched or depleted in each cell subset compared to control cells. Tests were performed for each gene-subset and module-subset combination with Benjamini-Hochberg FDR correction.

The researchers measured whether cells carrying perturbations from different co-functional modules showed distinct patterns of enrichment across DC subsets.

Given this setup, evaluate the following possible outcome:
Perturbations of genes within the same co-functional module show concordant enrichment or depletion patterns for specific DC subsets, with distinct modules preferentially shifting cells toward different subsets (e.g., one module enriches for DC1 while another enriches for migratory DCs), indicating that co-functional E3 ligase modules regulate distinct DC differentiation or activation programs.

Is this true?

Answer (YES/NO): YES